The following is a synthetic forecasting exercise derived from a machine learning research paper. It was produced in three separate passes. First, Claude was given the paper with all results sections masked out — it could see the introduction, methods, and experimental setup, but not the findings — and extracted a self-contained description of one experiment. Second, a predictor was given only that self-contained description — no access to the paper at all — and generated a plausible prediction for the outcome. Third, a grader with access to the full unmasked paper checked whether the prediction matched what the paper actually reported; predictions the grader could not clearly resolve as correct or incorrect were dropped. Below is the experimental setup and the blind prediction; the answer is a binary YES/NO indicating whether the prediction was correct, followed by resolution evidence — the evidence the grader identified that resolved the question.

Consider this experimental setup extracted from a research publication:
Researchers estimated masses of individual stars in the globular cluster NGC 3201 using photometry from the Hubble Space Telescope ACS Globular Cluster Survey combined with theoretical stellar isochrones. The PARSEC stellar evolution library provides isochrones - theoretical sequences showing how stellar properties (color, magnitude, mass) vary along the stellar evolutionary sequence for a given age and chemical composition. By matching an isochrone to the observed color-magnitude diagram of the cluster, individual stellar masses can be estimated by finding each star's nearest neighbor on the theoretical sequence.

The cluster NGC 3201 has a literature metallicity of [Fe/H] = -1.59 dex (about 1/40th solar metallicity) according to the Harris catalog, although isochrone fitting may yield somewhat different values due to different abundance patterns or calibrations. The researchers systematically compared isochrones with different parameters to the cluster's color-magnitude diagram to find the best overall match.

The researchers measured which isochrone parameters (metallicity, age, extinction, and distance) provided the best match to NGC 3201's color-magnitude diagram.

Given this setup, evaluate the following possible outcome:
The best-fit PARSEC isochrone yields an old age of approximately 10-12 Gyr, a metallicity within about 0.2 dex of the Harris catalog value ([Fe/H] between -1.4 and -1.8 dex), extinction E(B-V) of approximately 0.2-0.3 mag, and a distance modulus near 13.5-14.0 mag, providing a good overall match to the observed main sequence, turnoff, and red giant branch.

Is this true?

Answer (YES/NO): NO